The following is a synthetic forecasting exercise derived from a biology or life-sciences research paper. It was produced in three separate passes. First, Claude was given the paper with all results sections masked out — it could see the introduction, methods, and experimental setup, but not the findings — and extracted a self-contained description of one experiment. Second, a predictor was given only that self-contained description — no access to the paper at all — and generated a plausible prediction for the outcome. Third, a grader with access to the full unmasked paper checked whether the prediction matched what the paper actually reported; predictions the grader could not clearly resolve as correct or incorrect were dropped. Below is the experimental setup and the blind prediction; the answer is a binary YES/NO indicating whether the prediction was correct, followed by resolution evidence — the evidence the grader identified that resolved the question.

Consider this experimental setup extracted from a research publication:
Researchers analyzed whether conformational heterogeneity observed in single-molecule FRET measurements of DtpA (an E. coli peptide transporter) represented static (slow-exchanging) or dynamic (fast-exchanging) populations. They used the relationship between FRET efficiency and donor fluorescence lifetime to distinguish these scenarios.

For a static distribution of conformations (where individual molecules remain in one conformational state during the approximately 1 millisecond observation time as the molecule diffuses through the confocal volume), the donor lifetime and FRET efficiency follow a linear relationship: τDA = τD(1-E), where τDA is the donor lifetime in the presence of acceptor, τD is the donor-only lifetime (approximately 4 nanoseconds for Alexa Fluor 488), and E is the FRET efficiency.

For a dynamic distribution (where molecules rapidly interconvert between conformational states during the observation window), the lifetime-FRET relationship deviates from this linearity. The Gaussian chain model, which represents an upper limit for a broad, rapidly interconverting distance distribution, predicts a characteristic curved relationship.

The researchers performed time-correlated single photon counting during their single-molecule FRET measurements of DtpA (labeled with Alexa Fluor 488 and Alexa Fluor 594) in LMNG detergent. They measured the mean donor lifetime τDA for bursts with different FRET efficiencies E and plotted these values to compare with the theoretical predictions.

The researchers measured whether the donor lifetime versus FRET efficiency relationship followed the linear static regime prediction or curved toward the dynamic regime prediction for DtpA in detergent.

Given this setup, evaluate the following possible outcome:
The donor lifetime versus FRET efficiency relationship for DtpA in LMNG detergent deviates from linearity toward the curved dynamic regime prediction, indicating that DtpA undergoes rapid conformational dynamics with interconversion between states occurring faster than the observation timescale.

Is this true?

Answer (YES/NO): NO